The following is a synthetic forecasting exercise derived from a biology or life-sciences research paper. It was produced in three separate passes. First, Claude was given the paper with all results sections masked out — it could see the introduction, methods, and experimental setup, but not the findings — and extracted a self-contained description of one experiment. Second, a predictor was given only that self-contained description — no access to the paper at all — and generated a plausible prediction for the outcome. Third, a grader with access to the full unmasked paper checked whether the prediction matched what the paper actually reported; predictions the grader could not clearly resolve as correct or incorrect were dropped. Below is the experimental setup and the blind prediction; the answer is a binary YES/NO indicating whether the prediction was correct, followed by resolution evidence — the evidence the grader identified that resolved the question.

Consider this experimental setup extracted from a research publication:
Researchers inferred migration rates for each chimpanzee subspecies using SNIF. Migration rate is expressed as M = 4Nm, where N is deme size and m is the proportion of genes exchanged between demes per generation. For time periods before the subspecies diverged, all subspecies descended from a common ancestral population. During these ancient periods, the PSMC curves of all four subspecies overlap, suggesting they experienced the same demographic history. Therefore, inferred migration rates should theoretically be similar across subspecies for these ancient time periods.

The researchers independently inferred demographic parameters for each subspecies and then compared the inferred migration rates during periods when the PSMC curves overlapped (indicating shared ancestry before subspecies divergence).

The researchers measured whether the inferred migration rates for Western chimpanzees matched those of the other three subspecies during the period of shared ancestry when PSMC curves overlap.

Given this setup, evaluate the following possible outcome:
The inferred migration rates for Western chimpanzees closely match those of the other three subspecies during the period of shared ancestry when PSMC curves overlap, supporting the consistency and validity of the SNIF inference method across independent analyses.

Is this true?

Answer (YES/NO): NO